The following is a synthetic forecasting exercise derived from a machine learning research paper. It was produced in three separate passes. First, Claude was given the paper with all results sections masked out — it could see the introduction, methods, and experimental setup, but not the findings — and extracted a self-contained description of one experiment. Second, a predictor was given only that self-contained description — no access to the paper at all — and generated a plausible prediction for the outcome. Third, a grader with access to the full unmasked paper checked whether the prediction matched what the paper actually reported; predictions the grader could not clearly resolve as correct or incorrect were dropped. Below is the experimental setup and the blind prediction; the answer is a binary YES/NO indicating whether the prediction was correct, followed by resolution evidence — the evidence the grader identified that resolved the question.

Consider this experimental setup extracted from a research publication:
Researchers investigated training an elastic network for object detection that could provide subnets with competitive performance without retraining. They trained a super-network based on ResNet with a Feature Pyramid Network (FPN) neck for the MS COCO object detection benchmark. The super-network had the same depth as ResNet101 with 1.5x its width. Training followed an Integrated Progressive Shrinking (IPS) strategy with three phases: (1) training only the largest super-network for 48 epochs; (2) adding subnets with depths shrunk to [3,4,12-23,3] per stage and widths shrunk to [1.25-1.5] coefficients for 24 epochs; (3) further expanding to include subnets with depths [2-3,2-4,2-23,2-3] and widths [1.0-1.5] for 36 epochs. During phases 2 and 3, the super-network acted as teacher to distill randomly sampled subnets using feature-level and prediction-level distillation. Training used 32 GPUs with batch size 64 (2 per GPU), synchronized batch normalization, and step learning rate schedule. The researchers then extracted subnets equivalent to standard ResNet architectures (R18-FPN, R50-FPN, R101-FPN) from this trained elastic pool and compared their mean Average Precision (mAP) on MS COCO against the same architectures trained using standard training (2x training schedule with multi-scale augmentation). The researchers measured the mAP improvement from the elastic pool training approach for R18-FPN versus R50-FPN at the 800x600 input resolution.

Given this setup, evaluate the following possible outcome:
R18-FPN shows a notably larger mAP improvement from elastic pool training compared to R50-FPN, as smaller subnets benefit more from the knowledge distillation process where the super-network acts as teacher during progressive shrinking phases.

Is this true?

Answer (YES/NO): NO